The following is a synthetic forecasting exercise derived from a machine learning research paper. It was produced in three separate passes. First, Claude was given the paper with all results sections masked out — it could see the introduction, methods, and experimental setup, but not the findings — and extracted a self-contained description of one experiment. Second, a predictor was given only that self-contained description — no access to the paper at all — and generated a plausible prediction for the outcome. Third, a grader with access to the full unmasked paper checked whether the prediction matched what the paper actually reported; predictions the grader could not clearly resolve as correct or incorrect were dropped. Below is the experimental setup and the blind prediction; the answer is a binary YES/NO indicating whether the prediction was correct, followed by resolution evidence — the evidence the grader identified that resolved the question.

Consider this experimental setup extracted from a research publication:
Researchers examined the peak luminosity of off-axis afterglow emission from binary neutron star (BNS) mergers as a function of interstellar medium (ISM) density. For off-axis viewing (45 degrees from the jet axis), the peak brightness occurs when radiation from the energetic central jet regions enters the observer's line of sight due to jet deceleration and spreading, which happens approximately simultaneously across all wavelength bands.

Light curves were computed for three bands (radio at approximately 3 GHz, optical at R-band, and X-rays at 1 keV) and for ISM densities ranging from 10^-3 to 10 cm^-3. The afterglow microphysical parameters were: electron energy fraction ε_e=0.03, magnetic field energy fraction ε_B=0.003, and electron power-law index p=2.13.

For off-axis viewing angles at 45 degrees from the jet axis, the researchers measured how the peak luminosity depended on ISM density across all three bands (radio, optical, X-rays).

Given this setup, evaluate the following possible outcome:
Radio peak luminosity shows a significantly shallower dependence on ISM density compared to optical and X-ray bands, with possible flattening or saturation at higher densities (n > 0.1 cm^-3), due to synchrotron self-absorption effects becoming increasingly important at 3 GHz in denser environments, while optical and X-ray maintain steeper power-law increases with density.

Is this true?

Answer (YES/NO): NO